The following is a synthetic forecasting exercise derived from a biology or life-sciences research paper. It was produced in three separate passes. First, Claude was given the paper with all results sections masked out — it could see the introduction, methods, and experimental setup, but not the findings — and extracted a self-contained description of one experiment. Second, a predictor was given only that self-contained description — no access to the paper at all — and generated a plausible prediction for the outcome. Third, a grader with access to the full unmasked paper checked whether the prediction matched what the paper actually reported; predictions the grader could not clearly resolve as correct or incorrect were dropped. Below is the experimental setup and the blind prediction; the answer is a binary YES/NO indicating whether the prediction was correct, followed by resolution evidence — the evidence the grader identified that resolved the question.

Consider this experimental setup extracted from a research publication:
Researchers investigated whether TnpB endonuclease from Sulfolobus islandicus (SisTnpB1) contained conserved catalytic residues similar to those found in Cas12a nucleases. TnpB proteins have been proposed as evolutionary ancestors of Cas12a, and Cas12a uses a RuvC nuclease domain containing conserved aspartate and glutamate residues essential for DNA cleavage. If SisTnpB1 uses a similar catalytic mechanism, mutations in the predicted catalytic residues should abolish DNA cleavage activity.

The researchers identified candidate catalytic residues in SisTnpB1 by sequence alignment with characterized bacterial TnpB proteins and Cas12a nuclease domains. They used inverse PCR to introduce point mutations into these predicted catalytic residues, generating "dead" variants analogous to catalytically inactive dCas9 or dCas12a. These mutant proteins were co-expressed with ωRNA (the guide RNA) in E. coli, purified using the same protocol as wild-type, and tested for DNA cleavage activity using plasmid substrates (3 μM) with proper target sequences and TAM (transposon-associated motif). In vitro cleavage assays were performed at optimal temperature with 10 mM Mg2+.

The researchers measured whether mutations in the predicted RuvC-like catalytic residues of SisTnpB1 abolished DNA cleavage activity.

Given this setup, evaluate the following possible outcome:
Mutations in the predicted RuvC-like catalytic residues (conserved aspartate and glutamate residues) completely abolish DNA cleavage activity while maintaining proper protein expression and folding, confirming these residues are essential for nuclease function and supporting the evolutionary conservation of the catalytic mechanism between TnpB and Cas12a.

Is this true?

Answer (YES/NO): NO